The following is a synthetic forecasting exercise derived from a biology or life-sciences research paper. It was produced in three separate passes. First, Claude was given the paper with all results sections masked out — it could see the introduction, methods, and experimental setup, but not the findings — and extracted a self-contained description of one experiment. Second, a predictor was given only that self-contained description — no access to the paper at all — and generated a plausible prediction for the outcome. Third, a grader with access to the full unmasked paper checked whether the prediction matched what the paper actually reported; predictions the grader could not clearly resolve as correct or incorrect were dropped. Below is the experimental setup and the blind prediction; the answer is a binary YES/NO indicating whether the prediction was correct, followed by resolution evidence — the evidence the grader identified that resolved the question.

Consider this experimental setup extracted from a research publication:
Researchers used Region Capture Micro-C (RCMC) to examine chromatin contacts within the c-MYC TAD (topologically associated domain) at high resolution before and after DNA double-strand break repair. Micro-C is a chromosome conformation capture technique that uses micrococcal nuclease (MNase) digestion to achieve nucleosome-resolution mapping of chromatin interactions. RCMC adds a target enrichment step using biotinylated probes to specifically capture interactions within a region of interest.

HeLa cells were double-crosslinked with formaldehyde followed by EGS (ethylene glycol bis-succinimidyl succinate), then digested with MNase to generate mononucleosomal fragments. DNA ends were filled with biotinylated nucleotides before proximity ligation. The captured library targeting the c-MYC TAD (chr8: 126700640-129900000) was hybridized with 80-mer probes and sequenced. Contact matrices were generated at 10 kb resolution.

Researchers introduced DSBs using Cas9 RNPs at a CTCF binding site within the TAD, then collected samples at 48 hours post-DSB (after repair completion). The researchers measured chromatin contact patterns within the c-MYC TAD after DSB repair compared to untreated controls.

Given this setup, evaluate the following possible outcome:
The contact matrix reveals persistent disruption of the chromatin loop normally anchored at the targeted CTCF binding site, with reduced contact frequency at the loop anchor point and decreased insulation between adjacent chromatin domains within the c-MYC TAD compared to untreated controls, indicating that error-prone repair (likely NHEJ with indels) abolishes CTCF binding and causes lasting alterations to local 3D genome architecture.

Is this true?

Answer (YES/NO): NO